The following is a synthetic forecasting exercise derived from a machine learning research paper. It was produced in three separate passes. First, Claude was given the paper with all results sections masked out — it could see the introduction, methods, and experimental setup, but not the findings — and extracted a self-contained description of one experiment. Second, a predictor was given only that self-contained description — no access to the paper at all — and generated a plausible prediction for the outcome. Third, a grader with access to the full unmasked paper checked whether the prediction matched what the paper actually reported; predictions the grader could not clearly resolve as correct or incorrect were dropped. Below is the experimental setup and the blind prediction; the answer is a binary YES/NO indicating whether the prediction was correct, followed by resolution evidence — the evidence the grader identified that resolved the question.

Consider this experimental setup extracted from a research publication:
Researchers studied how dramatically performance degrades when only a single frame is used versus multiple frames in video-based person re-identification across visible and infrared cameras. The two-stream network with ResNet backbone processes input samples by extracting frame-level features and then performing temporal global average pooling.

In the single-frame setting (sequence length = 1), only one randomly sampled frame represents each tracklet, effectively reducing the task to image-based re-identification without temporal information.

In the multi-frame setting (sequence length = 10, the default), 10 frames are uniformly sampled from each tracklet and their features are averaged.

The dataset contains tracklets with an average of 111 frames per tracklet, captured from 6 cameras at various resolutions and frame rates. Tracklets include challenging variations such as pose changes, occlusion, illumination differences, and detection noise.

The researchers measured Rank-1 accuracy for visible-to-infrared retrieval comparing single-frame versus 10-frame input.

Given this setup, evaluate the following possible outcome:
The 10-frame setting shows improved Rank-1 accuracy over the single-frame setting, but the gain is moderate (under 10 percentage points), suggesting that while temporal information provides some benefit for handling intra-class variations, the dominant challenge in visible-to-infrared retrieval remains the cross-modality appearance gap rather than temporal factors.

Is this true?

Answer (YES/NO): NO